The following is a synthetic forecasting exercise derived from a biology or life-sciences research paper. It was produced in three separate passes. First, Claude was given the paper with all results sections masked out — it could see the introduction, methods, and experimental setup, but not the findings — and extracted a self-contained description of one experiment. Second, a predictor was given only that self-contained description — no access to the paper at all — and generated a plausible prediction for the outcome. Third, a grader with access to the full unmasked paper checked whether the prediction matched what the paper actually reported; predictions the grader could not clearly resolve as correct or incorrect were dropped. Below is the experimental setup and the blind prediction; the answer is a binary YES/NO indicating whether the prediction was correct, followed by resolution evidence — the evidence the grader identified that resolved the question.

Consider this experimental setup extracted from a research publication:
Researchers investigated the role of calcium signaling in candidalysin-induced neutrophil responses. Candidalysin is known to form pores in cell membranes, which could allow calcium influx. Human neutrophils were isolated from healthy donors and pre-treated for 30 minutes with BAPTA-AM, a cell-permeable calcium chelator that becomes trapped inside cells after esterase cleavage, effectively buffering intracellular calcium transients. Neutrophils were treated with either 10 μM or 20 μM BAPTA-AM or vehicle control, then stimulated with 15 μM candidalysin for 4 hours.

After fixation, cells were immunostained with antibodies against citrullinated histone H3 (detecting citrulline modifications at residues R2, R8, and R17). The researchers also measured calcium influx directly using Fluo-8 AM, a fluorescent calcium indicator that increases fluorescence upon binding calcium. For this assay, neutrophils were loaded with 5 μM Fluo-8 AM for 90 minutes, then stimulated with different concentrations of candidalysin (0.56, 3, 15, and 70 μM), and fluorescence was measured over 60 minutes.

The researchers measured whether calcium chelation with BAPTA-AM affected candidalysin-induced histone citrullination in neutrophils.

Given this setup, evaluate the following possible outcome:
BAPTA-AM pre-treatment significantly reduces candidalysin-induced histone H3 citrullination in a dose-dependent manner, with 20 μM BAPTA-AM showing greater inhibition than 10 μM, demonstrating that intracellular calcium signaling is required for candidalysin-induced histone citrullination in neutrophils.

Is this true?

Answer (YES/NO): NO